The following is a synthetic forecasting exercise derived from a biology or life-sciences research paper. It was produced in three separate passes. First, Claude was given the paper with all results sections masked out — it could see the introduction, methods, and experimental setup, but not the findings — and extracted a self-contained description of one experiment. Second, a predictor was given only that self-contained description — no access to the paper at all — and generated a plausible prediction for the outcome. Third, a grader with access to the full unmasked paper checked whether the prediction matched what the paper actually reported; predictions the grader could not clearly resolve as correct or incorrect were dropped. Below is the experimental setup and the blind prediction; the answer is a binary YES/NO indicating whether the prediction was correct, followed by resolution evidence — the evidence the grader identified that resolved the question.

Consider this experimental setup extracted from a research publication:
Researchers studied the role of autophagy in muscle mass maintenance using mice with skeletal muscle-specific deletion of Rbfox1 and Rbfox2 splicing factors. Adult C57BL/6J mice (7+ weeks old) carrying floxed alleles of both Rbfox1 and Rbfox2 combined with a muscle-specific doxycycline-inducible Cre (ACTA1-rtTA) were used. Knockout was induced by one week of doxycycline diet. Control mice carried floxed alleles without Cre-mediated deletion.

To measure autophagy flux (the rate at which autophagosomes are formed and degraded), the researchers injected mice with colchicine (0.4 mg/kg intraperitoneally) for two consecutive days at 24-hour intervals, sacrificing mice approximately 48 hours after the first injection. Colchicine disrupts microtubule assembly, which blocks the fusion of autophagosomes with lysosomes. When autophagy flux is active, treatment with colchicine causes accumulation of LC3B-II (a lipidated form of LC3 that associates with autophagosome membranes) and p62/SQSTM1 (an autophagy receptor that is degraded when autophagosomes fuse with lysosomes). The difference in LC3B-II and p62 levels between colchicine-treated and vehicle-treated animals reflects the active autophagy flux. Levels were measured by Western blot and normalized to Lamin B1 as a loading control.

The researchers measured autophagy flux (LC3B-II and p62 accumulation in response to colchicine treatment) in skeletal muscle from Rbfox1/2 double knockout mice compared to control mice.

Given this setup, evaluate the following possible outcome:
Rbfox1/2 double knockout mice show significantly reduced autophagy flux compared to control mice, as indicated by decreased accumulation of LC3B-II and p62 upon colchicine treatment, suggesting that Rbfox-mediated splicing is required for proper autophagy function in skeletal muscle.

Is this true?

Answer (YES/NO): YES